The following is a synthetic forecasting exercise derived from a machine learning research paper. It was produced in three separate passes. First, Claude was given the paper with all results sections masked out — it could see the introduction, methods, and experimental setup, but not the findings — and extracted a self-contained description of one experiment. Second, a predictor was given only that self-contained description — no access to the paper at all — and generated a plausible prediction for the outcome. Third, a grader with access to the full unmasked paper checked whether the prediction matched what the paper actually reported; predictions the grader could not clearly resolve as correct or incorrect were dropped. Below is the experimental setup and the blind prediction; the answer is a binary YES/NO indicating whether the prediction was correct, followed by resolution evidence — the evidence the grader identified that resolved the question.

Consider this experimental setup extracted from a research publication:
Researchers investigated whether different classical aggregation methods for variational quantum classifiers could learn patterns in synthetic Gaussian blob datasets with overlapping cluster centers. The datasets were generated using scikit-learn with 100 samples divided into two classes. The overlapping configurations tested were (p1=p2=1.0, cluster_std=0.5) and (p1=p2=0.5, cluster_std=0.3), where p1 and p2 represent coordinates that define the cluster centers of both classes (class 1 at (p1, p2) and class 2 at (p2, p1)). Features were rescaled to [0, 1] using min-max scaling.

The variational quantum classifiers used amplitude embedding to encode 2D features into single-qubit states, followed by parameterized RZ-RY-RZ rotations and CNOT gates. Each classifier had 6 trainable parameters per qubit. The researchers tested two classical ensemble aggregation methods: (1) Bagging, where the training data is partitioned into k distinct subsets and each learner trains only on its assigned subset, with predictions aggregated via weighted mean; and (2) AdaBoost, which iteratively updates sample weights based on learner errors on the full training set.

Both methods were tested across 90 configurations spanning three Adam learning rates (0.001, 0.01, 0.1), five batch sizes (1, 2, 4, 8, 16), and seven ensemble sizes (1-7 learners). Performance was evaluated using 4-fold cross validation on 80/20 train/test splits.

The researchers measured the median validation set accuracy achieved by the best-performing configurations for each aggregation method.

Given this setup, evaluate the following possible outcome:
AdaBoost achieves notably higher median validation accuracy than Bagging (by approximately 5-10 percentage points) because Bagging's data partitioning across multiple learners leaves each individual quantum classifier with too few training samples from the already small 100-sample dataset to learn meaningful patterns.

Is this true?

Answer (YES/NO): NO